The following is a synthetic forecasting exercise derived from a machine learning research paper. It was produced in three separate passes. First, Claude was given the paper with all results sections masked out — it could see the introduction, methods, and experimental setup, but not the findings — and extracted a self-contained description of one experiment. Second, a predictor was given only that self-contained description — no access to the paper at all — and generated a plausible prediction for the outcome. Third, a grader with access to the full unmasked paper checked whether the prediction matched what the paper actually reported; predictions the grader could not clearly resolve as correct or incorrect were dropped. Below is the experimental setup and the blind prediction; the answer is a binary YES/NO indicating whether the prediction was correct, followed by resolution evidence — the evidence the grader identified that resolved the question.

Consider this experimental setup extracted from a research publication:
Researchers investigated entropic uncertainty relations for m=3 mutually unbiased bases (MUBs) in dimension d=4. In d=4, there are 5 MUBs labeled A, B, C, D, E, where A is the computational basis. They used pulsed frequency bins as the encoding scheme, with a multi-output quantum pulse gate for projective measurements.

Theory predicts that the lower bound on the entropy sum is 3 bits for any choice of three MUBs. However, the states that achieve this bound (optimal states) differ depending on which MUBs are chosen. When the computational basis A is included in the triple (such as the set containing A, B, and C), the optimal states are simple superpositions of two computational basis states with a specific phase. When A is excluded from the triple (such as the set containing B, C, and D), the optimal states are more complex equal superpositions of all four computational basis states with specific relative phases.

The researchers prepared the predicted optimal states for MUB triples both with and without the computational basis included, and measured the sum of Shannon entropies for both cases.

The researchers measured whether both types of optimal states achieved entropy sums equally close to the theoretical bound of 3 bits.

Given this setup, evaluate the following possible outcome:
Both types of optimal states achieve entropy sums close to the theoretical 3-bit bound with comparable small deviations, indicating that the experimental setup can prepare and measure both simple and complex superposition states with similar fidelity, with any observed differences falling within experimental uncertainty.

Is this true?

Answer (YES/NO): YES